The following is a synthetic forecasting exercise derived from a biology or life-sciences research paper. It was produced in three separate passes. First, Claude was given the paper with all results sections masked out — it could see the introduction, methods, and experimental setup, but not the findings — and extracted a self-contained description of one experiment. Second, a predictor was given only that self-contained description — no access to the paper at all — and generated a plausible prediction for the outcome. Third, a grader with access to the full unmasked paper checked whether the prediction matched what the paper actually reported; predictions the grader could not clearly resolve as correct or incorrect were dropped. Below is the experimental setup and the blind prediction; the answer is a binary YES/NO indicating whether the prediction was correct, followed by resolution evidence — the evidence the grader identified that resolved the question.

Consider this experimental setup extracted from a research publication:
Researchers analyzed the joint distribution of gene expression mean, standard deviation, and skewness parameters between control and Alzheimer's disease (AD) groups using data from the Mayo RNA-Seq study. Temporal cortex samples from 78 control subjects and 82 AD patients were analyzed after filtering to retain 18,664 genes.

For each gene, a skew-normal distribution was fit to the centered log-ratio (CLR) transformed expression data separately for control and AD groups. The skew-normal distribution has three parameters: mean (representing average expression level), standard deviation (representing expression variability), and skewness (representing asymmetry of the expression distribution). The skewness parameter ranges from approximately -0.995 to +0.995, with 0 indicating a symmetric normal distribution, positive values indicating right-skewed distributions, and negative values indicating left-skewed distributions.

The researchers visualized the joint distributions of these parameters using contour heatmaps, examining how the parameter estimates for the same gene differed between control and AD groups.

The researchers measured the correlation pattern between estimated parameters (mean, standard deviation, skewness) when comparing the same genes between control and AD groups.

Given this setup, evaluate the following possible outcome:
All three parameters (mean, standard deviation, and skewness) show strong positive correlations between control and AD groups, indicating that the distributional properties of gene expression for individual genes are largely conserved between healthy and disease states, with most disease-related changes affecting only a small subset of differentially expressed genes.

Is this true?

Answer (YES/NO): NO